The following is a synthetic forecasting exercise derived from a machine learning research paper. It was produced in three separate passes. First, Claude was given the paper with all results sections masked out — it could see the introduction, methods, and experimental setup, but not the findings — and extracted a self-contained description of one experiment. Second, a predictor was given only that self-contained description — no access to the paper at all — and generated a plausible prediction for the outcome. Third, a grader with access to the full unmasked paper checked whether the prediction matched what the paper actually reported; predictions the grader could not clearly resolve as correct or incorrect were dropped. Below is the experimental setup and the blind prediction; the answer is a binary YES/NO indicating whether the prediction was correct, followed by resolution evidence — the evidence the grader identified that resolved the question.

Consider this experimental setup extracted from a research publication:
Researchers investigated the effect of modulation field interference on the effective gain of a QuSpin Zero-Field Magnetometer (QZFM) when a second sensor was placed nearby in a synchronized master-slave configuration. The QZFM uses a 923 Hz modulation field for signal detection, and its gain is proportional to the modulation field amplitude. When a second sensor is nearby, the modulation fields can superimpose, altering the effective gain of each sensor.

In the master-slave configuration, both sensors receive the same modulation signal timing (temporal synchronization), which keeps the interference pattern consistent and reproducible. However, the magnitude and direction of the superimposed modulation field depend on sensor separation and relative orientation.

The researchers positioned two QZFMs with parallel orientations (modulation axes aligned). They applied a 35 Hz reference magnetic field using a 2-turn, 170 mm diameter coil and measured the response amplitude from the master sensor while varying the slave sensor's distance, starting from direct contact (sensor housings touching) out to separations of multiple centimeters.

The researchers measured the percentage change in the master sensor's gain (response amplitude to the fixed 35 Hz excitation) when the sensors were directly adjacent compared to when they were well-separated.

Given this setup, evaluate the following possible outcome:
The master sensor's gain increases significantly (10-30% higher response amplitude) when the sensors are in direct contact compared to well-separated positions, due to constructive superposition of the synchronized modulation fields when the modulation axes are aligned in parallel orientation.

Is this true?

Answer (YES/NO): NO